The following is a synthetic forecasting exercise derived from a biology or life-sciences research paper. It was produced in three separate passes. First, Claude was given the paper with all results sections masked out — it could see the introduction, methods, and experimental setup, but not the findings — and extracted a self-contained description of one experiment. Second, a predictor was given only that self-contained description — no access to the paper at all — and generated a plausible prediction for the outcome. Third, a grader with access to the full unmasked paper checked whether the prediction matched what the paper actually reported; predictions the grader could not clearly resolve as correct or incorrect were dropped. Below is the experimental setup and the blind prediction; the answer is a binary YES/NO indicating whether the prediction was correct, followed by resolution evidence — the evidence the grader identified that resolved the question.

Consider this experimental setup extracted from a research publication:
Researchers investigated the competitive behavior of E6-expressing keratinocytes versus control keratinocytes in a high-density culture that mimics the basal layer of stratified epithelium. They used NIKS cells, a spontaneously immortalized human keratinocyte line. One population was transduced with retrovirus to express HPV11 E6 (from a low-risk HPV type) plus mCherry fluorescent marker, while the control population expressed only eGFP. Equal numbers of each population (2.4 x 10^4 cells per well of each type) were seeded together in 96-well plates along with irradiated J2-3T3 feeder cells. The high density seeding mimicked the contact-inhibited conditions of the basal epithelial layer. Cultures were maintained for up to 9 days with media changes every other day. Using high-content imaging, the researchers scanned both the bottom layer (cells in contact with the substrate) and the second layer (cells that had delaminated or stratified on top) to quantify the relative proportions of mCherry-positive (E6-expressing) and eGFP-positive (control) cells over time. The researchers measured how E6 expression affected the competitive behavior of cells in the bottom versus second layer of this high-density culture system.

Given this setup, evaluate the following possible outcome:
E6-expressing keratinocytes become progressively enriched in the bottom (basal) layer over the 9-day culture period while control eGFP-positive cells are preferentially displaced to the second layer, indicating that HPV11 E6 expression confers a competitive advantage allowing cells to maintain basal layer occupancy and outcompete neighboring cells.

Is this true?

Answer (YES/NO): YES